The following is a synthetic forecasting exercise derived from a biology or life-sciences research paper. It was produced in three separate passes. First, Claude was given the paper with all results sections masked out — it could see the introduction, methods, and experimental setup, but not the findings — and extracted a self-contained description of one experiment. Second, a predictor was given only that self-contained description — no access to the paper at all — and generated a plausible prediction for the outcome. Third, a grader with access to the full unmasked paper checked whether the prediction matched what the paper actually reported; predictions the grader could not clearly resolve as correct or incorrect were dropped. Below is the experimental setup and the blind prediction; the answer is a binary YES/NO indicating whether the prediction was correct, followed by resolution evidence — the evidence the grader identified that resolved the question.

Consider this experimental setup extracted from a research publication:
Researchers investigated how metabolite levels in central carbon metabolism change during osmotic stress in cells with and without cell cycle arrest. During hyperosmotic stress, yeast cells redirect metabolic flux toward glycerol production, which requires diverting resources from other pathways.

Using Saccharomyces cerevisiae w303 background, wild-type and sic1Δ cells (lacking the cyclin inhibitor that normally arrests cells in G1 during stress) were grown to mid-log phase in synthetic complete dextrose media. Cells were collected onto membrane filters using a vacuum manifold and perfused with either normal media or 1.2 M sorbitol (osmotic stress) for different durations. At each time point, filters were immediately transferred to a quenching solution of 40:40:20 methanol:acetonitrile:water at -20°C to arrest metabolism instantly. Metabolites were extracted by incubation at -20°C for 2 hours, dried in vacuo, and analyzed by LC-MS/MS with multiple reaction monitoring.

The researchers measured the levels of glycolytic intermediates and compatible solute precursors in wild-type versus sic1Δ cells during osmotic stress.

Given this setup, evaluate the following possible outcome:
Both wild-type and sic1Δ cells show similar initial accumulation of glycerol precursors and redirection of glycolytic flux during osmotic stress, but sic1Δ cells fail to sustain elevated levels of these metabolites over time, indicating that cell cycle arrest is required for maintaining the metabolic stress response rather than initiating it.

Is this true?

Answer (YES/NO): NO